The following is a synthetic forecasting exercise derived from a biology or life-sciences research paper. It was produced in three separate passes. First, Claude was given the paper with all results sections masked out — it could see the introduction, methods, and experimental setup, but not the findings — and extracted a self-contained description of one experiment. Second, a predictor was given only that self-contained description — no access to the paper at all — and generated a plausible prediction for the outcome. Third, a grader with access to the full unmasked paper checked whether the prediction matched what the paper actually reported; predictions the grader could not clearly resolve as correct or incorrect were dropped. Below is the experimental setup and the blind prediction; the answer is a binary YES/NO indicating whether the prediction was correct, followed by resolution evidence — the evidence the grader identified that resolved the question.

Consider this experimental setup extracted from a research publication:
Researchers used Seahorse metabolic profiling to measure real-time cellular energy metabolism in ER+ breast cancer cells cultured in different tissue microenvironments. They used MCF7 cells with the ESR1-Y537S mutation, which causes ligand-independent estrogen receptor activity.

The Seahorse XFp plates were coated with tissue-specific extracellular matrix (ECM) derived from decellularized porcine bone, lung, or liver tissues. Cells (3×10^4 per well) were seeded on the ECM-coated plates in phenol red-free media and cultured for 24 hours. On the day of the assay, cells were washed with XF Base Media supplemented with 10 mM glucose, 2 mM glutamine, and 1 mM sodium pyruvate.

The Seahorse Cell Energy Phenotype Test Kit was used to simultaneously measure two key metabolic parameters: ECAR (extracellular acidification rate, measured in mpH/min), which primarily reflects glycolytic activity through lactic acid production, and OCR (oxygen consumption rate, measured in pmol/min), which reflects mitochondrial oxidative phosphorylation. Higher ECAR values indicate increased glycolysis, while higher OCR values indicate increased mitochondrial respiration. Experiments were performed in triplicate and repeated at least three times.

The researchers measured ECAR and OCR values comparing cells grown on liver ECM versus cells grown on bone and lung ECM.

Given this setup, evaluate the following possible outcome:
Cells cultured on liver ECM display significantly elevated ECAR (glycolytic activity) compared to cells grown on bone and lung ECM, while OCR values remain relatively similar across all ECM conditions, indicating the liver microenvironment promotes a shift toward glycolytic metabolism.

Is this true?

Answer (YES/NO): NO